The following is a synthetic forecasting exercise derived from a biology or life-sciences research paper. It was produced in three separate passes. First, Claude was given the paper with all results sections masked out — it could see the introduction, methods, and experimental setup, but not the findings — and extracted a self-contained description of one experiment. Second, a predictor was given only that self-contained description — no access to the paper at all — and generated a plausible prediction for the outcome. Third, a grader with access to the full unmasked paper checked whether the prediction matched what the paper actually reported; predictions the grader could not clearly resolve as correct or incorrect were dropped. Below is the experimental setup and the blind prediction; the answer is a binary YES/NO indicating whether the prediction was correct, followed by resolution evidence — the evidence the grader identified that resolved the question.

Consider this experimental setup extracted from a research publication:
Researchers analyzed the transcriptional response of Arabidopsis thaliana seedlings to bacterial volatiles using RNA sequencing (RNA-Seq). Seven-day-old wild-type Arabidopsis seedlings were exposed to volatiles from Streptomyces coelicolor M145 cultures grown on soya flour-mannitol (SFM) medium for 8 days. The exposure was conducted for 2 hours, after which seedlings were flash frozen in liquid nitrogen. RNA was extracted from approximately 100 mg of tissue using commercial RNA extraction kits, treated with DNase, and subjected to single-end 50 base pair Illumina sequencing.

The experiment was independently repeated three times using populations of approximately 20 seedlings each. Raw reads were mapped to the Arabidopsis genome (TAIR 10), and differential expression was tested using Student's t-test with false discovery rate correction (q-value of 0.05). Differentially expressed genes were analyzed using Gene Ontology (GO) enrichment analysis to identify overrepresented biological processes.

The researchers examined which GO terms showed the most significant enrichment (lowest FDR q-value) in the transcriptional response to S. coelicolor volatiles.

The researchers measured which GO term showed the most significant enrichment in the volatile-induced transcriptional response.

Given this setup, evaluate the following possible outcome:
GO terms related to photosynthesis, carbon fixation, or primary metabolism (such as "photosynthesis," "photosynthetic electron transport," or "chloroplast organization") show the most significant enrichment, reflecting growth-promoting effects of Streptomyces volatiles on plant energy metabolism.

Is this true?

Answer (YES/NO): NO